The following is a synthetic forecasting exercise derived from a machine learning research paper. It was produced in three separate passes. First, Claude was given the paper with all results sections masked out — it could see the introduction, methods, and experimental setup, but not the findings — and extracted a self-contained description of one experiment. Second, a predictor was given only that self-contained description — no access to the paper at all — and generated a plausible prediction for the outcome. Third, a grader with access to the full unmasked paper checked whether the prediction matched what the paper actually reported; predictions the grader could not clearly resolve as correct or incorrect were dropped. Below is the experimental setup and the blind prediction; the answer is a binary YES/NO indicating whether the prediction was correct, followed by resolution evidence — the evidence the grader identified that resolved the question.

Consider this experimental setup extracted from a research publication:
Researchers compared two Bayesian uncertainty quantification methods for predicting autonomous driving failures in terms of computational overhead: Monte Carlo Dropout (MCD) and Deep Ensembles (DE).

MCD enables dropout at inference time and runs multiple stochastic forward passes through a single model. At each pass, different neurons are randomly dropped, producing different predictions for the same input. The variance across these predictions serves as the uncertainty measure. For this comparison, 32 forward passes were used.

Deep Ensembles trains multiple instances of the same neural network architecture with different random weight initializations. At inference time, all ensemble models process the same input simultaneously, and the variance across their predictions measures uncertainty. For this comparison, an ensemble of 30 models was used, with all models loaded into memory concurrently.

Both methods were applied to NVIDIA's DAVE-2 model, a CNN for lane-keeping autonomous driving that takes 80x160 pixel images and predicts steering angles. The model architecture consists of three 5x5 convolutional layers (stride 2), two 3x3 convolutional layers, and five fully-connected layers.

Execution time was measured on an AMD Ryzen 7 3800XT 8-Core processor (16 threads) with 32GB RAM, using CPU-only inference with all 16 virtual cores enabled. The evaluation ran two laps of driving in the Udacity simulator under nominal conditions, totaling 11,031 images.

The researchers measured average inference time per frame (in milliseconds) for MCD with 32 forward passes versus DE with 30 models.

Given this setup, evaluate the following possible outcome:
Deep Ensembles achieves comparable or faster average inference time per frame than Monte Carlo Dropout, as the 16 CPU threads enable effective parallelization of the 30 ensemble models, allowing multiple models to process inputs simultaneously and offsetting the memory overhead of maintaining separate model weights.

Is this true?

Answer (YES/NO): YES